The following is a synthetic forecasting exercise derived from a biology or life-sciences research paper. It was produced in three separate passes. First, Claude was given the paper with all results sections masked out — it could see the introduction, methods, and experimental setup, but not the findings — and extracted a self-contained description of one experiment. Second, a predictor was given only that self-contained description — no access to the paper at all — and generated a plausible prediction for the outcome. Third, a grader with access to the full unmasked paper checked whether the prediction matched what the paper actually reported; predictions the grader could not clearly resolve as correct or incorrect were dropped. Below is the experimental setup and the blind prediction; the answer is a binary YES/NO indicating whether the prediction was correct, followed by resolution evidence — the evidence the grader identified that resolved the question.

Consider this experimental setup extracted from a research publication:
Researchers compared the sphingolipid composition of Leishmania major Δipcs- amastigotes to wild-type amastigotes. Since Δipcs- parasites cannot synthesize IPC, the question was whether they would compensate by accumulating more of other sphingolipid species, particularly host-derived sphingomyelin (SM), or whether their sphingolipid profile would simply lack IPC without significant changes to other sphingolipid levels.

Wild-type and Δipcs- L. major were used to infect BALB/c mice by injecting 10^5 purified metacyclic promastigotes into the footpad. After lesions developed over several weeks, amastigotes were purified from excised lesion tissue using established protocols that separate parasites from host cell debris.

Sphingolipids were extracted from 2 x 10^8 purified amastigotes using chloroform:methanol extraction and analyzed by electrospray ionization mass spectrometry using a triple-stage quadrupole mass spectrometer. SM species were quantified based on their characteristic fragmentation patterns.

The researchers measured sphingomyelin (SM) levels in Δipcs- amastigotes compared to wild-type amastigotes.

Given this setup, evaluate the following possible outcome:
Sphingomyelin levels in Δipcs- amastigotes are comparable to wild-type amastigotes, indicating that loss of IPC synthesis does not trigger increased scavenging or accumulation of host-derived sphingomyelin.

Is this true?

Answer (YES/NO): YES